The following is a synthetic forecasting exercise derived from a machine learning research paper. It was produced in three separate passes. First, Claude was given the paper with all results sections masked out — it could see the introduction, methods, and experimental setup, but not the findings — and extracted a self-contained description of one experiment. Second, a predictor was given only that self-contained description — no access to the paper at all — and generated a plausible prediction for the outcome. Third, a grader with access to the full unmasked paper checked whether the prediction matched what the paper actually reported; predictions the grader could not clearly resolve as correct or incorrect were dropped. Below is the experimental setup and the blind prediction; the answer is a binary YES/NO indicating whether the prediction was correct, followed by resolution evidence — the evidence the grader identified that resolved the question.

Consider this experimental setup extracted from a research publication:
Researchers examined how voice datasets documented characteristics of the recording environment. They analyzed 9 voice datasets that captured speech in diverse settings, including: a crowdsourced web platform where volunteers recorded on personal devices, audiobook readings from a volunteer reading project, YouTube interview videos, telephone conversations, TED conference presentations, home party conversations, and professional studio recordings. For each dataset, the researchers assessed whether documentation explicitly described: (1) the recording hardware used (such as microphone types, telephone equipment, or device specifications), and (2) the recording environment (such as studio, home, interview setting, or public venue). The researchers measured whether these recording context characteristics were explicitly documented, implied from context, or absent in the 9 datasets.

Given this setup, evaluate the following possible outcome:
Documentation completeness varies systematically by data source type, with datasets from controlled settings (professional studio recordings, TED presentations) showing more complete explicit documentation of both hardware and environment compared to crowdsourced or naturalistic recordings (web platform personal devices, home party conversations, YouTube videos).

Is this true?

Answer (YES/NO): NO